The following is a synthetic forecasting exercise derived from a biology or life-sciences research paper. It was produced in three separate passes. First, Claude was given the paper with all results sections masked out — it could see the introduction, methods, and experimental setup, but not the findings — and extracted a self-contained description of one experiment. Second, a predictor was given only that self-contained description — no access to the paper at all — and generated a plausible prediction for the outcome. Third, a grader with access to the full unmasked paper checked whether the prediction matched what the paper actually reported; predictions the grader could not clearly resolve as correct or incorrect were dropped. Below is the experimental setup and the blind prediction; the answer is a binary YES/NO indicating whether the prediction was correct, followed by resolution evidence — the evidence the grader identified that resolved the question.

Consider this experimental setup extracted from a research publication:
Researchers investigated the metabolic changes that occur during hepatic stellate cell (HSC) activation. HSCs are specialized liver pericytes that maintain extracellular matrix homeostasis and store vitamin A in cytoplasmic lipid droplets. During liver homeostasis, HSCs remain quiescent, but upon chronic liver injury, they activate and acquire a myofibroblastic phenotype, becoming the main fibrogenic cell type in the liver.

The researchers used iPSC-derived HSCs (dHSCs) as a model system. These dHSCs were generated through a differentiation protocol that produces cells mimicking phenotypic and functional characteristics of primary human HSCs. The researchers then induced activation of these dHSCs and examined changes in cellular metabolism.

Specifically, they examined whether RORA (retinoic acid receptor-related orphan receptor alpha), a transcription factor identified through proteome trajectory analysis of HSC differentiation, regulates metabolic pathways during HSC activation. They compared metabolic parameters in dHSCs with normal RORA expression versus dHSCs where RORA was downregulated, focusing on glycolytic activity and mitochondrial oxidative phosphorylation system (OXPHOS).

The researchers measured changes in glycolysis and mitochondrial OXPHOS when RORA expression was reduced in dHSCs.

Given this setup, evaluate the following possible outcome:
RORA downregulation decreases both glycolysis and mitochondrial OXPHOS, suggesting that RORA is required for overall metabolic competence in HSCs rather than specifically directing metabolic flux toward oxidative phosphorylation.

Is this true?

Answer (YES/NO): NO